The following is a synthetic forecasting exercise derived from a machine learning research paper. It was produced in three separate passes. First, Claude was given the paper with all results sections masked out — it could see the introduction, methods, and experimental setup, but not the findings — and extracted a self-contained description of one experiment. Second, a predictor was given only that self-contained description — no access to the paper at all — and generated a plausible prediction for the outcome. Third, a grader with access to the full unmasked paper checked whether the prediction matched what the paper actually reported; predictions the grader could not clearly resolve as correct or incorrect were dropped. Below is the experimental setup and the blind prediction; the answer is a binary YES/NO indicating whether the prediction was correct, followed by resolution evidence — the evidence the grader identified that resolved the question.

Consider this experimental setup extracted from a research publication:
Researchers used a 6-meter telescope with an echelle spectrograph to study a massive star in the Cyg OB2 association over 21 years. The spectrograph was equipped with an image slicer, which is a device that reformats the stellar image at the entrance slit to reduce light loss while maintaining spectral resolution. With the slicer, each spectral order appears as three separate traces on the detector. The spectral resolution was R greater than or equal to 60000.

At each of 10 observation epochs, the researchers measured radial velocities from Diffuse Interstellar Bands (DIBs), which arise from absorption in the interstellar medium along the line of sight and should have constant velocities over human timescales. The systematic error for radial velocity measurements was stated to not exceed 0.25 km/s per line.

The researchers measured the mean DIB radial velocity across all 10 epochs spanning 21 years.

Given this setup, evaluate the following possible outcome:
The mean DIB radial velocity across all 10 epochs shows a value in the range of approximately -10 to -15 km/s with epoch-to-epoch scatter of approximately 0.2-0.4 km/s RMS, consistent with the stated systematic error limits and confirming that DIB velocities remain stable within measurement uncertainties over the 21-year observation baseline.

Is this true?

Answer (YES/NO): NO